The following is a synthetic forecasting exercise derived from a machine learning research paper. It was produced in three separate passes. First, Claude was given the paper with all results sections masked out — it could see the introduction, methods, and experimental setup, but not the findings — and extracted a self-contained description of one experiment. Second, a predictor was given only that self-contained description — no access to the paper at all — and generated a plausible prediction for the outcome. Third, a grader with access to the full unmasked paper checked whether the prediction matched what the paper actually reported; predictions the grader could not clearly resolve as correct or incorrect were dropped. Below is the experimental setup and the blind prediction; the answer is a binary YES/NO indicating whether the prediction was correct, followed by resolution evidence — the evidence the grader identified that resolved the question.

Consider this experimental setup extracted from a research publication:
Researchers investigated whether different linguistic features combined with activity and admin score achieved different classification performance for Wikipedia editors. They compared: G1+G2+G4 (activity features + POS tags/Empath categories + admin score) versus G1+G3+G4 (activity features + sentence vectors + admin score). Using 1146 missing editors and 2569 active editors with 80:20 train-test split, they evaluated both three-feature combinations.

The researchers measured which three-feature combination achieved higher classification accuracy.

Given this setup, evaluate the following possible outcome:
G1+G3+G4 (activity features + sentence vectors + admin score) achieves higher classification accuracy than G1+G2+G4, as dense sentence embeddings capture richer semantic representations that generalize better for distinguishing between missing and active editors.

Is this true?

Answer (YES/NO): YES